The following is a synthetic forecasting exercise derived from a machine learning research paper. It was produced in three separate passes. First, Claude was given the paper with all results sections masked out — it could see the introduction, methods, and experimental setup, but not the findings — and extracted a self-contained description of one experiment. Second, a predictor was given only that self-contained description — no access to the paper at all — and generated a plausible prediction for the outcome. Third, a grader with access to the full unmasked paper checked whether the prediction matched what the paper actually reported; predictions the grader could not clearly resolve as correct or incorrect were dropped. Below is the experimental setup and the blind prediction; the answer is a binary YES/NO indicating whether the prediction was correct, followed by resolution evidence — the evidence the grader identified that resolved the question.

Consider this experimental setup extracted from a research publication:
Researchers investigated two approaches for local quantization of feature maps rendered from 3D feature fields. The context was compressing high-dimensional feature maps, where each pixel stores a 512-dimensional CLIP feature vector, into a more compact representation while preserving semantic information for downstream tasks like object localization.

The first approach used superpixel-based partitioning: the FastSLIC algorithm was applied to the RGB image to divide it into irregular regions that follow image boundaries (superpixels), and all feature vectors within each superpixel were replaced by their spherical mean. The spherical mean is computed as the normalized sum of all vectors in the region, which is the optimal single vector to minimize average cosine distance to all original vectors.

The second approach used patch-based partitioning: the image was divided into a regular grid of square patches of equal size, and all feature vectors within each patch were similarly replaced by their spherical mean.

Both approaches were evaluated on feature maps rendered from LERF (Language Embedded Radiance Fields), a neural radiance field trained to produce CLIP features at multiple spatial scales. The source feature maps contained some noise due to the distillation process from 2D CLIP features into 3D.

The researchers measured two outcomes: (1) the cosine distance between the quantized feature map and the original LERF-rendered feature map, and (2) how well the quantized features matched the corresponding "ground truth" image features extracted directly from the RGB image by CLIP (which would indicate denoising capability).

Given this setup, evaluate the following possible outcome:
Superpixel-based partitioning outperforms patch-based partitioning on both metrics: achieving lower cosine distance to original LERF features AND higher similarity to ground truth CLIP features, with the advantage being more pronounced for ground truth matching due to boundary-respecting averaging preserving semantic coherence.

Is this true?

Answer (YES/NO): NO